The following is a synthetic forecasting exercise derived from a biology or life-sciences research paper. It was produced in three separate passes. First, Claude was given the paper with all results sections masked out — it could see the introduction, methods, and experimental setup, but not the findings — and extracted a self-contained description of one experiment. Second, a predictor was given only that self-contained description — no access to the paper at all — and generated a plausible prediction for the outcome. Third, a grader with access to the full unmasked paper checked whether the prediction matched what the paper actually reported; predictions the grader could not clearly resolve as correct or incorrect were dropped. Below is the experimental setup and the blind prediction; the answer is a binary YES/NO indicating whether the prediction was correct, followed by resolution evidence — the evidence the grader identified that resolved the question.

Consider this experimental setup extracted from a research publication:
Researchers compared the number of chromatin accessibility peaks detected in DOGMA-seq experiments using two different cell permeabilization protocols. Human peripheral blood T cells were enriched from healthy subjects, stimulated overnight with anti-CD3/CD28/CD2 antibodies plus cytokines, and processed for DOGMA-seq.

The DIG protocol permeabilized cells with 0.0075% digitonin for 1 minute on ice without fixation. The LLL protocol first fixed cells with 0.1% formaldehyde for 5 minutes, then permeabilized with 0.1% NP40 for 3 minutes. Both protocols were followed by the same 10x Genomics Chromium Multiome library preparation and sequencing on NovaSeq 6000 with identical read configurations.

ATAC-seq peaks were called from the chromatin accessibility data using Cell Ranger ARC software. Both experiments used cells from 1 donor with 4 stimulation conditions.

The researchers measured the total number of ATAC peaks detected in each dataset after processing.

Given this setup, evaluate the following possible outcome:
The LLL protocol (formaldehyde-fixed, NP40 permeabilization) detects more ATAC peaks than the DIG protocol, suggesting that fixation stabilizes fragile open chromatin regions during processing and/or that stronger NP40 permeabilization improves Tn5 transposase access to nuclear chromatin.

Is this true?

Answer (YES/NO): NO